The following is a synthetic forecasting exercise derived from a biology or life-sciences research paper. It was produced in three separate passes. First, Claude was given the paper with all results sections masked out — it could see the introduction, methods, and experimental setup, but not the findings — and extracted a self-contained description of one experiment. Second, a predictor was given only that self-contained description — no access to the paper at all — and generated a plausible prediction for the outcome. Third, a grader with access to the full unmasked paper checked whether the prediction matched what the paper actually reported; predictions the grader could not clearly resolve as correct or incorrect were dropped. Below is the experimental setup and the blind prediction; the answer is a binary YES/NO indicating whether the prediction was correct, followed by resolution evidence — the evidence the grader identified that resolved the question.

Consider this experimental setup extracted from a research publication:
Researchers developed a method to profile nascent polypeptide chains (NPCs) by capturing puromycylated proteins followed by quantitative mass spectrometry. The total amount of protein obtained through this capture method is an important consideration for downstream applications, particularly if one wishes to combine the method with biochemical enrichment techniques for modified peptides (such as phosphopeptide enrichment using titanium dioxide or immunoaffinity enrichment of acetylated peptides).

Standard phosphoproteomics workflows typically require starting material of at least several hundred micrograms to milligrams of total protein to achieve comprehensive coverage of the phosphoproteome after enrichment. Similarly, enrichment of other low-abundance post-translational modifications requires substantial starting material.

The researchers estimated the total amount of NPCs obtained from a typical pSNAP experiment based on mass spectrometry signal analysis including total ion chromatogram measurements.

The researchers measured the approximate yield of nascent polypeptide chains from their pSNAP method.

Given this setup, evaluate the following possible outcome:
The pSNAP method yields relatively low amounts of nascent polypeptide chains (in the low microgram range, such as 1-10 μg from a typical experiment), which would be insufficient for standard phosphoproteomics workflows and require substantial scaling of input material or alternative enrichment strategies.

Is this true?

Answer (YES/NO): YES